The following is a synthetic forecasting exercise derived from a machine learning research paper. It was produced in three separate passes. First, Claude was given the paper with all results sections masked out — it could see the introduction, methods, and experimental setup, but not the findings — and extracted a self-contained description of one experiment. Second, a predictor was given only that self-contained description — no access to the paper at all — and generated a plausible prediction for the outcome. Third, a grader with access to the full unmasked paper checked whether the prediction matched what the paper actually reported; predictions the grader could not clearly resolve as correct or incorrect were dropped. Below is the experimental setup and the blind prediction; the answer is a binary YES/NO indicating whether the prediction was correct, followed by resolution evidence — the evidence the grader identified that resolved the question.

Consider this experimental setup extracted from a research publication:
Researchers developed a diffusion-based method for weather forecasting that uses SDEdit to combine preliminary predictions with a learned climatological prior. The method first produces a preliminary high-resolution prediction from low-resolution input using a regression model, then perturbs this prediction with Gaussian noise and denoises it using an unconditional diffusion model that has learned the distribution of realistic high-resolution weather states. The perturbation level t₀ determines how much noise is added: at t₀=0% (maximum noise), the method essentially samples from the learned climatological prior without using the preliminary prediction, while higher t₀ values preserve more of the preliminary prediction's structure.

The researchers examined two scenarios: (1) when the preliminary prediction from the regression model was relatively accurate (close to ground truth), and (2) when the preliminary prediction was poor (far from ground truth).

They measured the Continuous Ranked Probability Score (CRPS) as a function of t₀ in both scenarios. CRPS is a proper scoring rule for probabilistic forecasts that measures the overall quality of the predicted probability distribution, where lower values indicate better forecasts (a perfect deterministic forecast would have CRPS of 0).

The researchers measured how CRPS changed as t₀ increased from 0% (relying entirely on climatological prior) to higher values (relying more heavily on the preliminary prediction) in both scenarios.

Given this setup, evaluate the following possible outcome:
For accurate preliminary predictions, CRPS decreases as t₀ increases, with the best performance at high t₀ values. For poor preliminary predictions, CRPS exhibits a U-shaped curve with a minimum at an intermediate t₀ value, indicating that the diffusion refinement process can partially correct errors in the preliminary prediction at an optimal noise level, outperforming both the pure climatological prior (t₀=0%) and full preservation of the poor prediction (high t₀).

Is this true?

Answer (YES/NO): NO